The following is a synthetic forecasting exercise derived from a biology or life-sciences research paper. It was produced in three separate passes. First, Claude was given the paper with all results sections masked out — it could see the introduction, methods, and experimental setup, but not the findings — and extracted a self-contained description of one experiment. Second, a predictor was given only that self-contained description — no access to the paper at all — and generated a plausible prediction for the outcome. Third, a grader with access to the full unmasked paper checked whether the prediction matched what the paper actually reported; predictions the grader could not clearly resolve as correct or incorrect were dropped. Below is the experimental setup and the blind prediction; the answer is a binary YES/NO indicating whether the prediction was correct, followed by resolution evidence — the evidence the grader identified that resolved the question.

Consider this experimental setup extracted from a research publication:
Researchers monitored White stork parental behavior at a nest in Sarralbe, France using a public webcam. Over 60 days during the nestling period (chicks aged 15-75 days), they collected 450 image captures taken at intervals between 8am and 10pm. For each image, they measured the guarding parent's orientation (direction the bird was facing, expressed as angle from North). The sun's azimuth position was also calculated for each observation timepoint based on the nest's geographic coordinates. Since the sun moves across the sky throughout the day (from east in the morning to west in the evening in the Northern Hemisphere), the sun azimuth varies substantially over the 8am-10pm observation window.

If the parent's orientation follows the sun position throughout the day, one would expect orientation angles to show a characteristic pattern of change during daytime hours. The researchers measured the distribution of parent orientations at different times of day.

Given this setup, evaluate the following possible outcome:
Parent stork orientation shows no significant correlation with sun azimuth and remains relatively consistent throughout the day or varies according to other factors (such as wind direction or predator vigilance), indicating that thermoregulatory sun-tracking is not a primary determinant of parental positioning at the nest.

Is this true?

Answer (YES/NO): NO